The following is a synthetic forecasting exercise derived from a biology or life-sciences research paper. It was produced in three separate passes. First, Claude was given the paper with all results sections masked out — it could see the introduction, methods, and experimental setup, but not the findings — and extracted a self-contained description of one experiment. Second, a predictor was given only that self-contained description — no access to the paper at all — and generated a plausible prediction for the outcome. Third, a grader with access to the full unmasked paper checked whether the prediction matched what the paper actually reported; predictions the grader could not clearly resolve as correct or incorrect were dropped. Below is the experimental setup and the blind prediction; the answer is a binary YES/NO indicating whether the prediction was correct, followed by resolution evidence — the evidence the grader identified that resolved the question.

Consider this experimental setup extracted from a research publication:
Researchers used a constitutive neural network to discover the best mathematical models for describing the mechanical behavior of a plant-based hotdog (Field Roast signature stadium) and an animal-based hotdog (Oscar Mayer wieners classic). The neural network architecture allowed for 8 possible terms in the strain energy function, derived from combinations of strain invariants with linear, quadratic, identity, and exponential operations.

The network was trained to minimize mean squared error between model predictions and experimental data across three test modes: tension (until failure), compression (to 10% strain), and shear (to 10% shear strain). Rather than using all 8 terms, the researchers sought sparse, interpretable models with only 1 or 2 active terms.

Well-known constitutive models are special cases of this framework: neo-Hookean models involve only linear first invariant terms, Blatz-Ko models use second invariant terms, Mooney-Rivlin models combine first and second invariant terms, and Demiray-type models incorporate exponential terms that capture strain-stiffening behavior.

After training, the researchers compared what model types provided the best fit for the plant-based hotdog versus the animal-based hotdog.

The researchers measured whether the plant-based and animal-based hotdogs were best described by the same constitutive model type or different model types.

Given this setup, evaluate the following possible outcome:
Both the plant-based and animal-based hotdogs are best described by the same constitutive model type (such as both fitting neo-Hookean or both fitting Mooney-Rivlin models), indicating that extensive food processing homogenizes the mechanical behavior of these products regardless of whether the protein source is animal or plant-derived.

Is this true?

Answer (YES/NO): NO